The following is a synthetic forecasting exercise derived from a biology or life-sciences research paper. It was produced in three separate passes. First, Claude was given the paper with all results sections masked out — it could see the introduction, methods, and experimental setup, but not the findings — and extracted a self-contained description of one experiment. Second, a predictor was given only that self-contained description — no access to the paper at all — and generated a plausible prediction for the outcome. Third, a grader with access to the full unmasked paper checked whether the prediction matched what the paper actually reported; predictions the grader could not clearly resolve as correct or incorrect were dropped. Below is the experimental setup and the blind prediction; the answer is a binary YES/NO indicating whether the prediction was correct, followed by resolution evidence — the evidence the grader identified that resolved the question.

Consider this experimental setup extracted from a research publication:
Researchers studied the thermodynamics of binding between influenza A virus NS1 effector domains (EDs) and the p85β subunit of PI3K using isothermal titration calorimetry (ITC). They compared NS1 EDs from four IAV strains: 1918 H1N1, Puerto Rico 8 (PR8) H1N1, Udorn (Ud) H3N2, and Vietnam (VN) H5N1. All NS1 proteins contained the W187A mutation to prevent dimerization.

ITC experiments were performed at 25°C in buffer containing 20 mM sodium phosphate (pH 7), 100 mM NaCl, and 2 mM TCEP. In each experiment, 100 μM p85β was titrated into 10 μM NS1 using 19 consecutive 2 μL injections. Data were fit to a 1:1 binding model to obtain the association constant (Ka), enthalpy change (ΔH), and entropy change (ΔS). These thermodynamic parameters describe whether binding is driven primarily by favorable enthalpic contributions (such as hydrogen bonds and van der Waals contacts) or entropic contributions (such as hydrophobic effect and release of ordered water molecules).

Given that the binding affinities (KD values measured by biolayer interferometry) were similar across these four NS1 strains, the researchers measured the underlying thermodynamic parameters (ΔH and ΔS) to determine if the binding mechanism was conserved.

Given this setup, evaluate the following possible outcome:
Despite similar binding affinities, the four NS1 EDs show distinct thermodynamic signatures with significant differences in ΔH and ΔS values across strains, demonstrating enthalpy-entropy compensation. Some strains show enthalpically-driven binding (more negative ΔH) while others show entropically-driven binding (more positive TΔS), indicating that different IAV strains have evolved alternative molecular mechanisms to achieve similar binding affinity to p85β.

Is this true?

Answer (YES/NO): YES